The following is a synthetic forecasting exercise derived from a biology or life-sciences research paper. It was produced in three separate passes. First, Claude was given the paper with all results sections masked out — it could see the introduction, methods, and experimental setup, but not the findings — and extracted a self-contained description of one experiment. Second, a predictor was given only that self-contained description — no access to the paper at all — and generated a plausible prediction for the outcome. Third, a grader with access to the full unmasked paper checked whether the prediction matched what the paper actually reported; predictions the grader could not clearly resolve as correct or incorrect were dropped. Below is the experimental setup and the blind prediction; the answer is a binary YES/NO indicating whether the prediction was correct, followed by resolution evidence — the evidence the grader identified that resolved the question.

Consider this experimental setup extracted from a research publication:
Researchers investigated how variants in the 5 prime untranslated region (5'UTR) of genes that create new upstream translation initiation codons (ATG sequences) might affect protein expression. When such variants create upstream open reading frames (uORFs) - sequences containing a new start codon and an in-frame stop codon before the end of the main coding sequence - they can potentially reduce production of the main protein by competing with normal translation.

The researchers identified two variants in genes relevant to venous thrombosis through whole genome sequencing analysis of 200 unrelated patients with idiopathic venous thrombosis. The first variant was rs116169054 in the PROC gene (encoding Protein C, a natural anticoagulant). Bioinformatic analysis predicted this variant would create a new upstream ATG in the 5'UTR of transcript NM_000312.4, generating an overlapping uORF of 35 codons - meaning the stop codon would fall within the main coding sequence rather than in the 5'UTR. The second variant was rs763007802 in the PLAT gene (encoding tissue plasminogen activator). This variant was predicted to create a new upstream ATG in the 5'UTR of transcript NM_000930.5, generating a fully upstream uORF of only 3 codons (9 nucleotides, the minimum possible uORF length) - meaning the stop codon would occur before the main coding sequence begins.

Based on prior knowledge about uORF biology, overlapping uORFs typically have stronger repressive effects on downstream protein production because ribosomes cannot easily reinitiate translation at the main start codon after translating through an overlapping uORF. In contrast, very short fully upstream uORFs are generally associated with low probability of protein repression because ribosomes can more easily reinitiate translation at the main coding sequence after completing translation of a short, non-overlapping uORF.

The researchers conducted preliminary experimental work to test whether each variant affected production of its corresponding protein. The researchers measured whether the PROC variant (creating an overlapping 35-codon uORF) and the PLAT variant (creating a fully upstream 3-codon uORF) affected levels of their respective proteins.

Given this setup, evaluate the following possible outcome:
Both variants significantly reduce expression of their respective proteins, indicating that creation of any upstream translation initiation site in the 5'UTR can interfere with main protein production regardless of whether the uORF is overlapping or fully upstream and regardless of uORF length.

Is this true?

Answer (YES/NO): NO